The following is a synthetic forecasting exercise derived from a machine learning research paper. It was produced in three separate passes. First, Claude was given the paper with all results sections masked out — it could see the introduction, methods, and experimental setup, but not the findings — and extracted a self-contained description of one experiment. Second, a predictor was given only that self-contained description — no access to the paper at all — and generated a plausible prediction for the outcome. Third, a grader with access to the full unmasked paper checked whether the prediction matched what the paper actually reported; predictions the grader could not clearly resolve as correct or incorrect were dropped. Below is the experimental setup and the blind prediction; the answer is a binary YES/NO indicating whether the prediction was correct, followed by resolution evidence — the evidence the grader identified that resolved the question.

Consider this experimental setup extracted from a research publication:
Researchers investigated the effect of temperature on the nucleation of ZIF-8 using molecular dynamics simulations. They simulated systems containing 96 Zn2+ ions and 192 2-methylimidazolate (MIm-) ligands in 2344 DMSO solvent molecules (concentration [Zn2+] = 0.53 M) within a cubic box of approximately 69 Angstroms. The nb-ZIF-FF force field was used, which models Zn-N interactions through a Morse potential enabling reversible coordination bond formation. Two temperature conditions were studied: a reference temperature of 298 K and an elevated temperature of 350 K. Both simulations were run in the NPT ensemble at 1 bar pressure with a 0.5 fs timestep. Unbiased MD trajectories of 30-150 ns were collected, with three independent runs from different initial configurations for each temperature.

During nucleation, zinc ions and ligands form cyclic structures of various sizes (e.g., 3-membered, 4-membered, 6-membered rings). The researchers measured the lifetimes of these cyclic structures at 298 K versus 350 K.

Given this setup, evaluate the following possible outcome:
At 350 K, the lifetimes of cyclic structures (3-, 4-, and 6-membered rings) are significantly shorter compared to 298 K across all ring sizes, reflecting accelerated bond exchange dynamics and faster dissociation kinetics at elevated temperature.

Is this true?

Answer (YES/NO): YES